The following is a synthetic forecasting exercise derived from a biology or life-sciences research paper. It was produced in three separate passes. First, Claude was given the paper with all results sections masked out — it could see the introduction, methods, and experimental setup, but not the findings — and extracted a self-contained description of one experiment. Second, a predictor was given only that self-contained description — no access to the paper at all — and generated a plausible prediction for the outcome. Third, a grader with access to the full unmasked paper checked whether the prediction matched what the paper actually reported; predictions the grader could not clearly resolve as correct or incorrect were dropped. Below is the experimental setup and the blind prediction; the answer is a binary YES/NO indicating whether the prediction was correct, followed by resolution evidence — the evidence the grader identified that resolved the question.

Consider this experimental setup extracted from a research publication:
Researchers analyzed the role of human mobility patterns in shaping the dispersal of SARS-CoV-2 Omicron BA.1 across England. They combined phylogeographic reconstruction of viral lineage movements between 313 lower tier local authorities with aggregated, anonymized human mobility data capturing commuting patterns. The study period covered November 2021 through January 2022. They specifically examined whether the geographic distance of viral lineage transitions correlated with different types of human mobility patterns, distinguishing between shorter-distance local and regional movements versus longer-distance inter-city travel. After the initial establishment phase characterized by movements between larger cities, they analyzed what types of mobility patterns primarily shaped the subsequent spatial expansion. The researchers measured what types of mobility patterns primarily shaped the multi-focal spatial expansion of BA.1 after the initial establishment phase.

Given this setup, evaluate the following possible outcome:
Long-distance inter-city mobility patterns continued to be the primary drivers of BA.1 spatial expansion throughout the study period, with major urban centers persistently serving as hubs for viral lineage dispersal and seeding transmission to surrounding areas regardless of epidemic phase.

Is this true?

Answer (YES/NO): NO